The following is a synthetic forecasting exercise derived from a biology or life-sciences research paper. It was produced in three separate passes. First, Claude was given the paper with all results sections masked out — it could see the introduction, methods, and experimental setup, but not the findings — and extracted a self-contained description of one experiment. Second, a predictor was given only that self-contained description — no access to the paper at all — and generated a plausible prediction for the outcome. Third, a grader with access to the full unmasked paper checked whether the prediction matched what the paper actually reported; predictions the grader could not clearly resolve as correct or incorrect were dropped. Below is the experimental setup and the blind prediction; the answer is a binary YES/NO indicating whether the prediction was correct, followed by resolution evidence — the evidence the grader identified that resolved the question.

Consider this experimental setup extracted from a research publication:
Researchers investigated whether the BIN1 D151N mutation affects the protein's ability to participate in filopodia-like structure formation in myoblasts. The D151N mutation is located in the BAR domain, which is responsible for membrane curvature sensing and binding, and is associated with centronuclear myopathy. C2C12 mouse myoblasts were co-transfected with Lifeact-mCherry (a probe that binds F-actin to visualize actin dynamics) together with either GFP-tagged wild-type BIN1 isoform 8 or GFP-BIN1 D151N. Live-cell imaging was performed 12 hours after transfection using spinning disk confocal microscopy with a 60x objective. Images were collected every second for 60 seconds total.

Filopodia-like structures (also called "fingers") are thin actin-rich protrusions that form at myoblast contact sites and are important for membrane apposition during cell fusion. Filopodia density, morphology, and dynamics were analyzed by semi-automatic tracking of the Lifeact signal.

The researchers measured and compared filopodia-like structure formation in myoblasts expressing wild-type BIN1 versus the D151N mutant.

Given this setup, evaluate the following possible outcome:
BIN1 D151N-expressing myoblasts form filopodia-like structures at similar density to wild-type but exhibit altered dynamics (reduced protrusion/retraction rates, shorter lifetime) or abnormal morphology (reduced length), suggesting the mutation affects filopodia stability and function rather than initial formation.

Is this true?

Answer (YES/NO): NO